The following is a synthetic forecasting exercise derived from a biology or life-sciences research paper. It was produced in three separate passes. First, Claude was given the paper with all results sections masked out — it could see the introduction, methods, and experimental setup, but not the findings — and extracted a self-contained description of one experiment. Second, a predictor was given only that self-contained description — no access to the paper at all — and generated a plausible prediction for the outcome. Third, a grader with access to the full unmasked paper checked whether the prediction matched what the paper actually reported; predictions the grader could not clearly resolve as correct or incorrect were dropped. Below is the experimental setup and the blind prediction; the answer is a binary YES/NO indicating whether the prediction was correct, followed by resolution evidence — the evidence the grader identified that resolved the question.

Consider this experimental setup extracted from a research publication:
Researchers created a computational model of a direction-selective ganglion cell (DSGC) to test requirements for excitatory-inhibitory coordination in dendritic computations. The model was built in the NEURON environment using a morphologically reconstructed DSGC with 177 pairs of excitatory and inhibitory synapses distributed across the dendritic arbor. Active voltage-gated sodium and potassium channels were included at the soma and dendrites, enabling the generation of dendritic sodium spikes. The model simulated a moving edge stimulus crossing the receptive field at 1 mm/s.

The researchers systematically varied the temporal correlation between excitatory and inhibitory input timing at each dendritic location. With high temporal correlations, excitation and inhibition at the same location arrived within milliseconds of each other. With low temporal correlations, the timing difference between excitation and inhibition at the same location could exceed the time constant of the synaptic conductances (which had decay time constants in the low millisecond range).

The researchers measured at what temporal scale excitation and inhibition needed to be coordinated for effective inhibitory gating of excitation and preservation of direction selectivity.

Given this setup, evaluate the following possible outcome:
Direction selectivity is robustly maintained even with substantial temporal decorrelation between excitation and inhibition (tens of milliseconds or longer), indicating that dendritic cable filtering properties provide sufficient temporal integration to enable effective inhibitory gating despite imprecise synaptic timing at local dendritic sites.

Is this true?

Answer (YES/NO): NO